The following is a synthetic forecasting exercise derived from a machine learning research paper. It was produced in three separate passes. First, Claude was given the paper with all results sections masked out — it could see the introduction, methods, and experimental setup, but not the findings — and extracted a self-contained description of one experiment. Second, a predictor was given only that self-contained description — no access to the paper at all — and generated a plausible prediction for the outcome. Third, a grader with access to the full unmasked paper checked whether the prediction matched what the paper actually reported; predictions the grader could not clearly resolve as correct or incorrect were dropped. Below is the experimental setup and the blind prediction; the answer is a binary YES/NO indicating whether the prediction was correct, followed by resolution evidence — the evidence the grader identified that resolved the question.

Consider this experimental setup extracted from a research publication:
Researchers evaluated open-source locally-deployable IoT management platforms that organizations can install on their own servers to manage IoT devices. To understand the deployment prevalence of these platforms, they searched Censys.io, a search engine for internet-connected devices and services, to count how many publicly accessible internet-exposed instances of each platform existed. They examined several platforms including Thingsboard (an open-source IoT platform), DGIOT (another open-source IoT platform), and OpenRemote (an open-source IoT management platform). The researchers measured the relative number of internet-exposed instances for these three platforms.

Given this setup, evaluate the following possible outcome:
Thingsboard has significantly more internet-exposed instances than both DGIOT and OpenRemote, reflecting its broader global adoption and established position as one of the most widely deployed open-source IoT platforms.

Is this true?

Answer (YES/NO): YES